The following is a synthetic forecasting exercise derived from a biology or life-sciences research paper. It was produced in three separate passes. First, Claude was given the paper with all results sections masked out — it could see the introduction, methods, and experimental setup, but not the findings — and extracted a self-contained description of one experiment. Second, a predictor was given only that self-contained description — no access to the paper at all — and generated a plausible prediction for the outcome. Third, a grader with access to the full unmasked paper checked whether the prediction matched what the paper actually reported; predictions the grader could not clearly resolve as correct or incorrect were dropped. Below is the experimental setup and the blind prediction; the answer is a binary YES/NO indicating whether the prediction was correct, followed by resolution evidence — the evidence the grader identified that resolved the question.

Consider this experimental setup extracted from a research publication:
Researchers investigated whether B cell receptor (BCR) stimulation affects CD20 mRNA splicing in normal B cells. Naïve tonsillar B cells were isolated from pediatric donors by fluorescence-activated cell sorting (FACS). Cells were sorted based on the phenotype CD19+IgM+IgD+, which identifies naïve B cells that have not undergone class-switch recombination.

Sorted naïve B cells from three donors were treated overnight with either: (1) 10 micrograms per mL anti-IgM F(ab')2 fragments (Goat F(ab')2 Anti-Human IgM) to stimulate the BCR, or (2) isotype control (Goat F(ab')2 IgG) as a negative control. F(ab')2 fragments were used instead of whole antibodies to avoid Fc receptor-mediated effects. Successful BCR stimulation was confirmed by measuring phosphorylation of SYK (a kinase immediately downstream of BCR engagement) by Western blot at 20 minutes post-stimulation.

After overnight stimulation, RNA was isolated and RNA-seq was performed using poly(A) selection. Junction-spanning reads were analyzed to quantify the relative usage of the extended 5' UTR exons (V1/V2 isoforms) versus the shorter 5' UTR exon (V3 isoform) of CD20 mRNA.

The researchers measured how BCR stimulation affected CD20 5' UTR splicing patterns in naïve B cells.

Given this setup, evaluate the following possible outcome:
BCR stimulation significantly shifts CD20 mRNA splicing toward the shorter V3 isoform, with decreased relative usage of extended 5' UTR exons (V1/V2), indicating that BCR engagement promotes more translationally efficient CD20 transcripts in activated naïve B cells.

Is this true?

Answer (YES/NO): YES